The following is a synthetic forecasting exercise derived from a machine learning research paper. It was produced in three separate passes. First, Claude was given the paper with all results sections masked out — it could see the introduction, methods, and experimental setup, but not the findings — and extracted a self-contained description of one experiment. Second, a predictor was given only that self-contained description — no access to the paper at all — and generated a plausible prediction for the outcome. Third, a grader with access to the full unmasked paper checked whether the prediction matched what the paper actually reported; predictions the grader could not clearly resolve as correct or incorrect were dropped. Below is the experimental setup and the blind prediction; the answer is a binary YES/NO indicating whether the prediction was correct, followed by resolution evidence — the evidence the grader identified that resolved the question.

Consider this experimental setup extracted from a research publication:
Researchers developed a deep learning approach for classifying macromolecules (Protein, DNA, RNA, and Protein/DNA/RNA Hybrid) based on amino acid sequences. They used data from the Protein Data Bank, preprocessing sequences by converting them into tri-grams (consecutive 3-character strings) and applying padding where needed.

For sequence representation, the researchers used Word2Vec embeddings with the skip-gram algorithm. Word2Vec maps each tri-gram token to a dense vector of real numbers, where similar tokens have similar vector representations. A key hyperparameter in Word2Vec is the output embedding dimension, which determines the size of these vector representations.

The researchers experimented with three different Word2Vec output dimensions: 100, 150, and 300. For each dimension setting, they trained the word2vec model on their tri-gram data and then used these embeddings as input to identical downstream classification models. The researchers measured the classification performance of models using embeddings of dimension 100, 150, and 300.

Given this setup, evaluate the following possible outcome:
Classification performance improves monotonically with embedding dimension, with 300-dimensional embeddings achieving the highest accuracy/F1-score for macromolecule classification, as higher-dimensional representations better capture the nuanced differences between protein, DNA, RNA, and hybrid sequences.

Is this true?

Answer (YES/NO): NO